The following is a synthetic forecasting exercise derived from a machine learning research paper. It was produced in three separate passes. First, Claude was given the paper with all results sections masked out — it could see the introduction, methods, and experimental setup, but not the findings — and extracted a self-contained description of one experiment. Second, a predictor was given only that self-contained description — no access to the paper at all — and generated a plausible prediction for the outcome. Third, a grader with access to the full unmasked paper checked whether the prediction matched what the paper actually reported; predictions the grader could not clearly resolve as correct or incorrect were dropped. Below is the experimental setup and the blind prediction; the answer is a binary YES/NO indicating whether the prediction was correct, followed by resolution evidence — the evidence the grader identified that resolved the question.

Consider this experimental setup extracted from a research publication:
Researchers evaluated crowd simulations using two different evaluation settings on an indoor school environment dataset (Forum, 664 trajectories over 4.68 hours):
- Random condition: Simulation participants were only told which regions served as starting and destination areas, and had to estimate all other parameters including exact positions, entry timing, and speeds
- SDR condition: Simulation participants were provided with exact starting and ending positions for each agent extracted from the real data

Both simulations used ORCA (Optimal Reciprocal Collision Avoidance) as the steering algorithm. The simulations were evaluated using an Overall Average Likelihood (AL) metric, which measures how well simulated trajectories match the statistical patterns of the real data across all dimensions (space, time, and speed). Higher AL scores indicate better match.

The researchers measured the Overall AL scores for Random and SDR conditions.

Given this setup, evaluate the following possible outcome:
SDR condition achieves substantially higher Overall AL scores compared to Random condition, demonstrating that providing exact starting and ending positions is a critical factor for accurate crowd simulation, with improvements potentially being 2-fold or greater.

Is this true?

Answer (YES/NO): YES